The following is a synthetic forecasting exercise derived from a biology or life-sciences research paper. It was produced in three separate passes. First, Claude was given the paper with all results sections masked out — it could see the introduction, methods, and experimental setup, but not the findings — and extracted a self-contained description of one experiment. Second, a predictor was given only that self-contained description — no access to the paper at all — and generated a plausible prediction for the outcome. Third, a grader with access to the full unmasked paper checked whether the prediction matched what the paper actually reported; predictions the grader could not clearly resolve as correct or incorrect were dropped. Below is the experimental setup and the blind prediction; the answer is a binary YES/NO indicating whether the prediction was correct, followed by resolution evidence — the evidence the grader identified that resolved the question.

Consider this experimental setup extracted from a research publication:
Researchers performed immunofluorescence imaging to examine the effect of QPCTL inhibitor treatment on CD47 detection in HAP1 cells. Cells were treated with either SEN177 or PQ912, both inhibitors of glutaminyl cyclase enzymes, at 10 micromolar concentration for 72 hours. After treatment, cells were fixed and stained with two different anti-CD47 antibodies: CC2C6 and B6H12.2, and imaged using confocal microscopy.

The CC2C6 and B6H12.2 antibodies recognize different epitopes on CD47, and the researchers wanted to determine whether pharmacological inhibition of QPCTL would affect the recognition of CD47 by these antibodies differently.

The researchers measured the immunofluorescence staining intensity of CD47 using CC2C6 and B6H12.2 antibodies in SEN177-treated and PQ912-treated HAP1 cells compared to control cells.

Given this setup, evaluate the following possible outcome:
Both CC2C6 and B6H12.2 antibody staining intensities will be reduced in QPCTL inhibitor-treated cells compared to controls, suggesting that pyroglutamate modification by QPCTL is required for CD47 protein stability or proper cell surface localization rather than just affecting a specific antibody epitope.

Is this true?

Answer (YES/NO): NO